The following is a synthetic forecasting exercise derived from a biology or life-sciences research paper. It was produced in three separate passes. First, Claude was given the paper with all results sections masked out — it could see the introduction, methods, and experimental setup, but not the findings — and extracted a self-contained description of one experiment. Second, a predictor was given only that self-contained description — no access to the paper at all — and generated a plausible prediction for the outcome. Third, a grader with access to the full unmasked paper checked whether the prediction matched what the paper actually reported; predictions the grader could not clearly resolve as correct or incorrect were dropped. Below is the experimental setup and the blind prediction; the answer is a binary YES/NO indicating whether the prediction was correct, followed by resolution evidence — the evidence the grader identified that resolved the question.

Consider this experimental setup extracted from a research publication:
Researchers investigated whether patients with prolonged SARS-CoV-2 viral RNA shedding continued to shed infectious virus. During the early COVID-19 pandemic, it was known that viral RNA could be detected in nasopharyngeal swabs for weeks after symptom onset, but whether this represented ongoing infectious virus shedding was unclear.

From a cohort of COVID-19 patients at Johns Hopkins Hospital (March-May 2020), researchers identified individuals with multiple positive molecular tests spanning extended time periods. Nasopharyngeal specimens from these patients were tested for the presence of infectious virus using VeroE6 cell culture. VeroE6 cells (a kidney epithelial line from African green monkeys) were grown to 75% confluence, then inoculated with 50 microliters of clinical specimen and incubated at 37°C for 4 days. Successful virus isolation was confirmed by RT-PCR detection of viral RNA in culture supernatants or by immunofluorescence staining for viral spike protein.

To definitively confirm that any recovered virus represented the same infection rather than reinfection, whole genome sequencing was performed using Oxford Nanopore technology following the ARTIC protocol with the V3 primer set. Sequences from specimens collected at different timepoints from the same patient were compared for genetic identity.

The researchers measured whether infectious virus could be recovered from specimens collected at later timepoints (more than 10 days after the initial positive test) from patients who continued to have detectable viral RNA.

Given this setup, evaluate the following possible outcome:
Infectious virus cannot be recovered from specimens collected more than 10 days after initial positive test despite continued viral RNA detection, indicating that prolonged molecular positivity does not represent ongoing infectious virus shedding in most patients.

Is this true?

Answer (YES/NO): NO